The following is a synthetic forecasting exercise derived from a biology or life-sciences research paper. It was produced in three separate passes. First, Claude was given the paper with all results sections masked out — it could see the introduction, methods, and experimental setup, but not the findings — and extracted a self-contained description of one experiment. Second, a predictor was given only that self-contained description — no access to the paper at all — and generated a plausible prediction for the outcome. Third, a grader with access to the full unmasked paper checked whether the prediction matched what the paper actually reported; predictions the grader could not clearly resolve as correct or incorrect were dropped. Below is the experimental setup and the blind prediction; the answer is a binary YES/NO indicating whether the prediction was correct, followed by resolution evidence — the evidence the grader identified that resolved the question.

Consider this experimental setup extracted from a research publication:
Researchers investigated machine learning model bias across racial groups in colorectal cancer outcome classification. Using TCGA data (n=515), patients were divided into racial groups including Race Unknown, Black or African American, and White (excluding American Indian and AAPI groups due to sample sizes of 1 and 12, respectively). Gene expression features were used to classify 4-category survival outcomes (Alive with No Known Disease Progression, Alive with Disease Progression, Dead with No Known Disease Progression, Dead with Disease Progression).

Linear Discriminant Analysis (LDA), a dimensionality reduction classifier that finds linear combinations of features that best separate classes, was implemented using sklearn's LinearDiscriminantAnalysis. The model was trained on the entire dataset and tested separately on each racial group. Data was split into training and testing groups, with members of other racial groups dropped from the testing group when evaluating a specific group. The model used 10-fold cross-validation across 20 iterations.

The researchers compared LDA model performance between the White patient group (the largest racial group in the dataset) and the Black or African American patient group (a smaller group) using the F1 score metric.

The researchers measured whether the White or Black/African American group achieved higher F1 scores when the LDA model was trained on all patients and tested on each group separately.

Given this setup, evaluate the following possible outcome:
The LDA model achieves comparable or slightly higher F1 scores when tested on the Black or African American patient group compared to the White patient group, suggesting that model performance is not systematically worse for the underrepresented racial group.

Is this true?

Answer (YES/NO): YES